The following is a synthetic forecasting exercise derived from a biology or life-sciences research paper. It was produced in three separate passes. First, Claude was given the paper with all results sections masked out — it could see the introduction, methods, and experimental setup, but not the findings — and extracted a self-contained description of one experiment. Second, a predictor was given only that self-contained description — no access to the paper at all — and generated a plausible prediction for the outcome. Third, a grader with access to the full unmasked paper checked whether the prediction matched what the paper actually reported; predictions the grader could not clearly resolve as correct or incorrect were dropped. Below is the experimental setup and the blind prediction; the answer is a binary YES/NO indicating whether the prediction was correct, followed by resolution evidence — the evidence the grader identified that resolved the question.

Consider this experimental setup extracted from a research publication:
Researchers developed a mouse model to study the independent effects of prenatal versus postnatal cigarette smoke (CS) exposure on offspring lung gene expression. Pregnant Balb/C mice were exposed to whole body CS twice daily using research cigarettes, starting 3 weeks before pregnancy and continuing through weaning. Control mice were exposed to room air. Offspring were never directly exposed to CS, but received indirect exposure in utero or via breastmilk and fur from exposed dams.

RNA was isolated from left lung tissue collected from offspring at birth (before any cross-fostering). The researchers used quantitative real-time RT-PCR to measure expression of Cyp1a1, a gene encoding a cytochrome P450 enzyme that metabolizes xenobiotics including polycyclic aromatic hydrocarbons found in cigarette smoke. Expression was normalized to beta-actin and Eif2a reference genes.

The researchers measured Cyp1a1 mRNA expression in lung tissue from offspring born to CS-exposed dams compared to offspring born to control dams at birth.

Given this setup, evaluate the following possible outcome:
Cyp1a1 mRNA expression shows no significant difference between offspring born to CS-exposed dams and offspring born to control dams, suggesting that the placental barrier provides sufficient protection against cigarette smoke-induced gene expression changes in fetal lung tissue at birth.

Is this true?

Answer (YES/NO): NO